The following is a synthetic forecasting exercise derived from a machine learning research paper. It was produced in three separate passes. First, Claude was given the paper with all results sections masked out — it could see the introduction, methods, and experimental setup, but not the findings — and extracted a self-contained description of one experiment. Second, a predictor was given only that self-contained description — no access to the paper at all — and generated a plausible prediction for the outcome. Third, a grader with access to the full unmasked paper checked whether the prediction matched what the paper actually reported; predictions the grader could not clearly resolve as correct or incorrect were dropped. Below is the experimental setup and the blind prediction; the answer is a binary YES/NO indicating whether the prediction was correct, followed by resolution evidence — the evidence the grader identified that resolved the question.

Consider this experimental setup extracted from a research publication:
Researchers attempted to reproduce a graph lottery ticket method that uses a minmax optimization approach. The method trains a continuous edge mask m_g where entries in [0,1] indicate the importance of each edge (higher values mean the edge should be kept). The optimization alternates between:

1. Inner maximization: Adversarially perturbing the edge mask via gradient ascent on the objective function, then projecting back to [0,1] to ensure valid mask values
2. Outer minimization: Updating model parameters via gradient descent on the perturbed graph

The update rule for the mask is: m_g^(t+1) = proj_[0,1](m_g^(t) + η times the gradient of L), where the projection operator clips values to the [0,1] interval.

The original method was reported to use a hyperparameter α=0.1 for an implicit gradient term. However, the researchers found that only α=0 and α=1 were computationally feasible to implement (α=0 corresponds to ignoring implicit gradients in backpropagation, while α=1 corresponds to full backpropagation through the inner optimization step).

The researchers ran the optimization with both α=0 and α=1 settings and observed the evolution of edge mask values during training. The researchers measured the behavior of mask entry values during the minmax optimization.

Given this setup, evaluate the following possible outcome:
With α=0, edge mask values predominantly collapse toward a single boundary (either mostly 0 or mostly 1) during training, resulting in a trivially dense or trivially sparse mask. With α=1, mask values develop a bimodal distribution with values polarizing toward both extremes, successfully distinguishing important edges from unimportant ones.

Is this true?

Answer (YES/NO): NO